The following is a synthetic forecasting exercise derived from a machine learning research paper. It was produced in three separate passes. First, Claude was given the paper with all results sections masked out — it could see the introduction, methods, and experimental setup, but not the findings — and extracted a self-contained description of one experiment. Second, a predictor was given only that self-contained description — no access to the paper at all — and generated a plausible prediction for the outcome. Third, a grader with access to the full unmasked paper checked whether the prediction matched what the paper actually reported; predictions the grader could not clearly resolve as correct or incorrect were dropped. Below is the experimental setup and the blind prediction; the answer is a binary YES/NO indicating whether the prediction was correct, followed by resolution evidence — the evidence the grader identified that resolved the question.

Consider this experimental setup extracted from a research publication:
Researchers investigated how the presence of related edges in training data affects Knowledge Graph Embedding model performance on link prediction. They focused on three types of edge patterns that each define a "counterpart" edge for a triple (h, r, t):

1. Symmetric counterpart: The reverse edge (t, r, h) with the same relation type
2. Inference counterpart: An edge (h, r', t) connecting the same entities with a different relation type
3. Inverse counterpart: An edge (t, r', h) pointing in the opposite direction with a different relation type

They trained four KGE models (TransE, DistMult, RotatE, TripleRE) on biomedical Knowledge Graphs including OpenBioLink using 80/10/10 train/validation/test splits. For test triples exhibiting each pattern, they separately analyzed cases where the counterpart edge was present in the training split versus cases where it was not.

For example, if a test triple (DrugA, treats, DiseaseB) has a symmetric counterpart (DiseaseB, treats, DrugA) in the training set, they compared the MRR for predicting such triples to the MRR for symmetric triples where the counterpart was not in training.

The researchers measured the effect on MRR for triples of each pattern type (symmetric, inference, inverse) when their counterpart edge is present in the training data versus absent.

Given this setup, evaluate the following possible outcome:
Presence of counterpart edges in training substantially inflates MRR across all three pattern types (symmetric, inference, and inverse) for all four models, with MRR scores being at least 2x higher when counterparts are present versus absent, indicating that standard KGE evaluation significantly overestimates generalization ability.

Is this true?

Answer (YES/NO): NO